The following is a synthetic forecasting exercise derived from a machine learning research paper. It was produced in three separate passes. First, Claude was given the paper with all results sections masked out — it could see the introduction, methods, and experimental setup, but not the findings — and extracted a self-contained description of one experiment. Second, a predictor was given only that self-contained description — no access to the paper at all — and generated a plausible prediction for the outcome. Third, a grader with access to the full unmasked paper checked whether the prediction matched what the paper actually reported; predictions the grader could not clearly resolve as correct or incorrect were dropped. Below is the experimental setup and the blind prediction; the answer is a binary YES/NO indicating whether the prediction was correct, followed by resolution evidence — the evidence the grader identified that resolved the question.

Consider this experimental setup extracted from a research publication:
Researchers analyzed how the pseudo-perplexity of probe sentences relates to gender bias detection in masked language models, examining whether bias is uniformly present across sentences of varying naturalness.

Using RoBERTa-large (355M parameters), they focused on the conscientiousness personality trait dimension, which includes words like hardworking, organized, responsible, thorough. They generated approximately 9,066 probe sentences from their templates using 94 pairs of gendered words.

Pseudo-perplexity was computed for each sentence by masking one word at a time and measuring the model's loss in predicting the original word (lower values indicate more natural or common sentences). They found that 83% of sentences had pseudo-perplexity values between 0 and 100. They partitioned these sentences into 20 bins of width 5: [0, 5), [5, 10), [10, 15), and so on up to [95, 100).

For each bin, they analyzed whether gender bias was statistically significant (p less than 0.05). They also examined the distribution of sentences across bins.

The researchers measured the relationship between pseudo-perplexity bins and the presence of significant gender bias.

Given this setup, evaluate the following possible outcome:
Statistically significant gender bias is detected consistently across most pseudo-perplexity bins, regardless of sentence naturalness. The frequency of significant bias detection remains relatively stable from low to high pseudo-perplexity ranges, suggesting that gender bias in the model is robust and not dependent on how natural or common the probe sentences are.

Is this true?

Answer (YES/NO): NO